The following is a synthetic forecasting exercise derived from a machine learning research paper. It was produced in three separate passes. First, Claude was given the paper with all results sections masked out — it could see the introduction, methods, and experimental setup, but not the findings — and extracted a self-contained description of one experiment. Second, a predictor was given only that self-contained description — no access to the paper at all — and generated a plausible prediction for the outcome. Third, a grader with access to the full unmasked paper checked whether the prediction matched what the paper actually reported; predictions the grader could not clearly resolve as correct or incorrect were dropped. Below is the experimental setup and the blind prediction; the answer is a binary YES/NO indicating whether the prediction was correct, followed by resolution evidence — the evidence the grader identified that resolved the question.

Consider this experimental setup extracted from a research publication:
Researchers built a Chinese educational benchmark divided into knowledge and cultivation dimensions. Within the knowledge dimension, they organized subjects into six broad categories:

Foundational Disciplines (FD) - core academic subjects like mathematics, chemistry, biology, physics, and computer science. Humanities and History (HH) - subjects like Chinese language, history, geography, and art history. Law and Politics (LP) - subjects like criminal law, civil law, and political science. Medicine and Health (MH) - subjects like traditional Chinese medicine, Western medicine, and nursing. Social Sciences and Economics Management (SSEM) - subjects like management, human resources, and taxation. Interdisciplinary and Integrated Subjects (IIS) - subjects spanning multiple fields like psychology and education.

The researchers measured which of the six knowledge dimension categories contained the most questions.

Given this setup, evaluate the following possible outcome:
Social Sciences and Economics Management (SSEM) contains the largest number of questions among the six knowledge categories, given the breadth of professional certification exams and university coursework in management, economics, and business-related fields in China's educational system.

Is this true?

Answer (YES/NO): NO